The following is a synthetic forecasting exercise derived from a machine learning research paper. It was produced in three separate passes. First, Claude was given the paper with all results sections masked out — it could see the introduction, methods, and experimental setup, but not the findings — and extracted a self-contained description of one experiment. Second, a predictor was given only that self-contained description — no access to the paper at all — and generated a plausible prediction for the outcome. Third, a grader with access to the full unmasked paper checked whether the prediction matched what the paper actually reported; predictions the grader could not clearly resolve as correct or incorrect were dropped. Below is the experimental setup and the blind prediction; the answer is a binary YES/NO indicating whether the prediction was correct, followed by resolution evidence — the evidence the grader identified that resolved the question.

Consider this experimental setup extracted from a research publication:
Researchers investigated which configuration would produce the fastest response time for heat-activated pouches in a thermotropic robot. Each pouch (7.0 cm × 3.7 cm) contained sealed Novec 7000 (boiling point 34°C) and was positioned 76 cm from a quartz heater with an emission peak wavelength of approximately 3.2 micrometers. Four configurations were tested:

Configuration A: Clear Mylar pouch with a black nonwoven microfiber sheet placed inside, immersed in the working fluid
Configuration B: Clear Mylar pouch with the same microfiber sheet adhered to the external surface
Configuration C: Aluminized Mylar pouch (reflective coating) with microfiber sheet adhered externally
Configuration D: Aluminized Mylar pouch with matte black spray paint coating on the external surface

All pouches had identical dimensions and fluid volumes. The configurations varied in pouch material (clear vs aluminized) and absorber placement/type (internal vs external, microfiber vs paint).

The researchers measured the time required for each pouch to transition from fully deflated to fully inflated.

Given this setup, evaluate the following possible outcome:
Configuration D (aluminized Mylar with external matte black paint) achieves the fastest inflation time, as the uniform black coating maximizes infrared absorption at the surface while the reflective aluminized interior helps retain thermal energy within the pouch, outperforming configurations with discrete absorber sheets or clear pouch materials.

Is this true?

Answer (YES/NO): NO